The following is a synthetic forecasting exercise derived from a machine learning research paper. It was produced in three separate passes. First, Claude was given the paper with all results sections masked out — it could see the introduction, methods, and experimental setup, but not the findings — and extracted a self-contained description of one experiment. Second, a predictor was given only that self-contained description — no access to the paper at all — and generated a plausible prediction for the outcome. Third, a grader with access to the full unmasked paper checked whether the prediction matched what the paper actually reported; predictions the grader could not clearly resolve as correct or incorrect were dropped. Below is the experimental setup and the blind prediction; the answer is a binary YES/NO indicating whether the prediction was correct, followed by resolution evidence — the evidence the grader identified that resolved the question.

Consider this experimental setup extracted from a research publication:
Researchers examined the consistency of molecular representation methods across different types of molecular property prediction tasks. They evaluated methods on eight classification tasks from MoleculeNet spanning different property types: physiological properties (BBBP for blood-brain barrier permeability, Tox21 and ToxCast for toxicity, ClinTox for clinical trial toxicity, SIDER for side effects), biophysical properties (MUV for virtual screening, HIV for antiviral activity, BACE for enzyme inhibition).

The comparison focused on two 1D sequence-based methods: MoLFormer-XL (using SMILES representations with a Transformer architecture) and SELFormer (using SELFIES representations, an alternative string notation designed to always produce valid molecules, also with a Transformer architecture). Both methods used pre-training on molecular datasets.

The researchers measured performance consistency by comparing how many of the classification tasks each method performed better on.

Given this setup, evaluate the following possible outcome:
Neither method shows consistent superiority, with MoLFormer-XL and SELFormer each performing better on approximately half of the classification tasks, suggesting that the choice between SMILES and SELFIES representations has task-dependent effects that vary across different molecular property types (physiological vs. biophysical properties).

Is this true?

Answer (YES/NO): NO